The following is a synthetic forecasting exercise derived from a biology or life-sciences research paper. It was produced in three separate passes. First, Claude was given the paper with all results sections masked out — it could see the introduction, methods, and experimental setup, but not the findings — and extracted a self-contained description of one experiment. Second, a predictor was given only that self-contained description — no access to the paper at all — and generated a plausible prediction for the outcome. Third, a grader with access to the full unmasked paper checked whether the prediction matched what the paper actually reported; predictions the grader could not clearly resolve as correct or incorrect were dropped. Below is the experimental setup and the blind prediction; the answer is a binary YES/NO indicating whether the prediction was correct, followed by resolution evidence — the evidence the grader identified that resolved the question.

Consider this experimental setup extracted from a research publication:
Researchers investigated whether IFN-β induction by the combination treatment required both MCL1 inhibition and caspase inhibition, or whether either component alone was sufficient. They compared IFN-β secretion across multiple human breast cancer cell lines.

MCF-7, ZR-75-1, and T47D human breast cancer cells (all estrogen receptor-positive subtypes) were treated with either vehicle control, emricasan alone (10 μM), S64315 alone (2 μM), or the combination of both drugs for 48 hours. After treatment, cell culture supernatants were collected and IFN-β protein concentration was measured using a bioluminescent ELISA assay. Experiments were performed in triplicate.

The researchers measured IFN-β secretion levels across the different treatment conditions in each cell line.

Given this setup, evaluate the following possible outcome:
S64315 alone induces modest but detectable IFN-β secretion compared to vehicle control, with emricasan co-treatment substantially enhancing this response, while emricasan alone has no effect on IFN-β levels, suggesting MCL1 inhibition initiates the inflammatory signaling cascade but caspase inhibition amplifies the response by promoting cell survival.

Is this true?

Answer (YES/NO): NO